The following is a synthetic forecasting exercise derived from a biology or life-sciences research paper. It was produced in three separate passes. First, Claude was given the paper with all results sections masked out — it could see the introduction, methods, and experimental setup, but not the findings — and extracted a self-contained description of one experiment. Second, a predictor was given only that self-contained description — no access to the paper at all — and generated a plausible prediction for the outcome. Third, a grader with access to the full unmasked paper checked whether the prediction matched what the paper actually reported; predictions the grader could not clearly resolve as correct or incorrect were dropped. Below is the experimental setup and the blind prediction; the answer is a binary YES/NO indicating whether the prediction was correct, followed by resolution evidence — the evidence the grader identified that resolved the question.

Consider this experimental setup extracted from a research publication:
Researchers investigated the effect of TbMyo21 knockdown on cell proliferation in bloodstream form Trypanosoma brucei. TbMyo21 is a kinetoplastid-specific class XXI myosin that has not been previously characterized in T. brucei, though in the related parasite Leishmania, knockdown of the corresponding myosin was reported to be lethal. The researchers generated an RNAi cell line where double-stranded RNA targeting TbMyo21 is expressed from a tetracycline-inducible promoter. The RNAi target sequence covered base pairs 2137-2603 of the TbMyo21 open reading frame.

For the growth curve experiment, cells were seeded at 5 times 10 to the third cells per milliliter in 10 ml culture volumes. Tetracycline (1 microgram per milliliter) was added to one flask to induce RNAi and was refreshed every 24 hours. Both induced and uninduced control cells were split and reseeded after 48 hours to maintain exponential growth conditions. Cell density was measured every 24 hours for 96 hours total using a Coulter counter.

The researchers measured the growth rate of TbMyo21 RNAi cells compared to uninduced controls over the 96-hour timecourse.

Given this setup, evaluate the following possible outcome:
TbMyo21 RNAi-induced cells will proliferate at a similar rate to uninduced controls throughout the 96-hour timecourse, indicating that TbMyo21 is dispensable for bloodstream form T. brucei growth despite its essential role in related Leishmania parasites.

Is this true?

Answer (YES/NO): YES